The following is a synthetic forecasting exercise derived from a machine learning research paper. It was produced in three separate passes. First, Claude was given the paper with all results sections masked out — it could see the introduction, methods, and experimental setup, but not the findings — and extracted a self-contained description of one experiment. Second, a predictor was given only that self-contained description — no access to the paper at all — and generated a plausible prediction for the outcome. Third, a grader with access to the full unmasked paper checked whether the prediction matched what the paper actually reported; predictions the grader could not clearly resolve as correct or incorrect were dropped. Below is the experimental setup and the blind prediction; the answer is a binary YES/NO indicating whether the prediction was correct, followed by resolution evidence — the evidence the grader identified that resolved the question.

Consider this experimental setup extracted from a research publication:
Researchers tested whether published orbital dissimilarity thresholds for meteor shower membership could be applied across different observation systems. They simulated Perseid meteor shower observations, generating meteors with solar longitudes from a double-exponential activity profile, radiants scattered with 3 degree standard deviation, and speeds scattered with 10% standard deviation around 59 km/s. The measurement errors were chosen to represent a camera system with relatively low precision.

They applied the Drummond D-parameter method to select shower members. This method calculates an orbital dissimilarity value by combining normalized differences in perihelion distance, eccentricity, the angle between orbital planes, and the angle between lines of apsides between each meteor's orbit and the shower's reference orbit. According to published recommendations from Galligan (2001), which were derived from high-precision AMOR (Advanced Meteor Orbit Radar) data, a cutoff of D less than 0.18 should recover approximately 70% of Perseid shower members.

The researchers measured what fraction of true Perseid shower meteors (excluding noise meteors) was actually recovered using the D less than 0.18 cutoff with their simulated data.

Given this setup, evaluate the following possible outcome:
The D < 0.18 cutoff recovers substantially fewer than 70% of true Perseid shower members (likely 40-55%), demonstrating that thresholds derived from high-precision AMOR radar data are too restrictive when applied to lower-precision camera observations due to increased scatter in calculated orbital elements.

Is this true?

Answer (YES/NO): YES